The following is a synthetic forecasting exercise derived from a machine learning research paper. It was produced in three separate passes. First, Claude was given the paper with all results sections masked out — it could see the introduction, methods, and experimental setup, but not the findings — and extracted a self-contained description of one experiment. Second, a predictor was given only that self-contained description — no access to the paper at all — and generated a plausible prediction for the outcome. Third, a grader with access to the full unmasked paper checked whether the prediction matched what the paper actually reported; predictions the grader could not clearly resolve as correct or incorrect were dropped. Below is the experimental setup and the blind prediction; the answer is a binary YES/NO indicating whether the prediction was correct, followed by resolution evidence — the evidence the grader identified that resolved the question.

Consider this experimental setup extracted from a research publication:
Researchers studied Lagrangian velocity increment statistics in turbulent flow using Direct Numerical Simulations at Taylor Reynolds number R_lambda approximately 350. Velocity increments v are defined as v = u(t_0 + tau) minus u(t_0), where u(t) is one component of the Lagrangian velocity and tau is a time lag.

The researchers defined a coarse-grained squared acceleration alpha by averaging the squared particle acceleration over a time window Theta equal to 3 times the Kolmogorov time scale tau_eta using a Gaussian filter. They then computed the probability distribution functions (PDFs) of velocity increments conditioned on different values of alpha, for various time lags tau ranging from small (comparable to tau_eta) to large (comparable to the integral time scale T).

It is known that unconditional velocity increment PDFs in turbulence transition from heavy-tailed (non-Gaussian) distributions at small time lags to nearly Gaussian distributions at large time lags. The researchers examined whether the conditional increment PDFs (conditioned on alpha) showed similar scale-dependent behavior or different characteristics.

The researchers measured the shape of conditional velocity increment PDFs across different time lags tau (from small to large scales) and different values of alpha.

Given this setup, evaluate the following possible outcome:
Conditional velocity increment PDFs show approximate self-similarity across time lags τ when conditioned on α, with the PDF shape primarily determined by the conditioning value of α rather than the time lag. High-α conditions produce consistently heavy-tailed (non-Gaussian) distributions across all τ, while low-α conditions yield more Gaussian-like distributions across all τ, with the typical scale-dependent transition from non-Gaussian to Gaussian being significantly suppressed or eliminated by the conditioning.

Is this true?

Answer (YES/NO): NO